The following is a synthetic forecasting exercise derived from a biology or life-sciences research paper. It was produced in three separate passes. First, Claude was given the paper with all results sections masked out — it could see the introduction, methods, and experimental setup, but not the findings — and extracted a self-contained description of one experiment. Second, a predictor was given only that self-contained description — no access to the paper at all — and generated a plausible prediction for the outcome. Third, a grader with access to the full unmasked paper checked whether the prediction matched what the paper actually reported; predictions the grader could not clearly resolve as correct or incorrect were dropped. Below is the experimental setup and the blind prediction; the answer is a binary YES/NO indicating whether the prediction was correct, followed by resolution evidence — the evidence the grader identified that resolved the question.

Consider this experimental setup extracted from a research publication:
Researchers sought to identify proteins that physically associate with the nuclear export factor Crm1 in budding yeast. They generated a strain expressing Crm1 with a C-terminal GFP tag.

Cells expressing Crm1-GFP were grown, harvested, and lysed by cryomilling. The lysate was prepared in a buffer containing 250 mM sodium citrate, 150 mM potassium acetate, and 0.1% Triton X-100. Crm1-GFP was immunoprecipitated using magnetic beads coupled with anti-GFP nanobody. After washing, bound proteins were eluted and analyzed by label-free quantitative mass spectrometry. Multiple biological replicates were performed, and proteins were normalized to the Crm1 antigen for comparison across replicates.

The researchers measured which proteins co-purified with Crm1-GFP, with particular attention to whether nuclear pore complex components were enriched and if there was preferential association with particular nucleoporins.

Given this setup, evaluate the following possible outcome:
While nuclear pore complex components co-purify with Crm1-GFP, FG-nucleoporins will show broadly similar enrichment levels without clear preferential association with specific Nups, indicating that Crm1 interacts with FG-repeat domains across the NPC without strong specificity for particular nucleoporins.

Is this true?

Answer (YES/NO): NO